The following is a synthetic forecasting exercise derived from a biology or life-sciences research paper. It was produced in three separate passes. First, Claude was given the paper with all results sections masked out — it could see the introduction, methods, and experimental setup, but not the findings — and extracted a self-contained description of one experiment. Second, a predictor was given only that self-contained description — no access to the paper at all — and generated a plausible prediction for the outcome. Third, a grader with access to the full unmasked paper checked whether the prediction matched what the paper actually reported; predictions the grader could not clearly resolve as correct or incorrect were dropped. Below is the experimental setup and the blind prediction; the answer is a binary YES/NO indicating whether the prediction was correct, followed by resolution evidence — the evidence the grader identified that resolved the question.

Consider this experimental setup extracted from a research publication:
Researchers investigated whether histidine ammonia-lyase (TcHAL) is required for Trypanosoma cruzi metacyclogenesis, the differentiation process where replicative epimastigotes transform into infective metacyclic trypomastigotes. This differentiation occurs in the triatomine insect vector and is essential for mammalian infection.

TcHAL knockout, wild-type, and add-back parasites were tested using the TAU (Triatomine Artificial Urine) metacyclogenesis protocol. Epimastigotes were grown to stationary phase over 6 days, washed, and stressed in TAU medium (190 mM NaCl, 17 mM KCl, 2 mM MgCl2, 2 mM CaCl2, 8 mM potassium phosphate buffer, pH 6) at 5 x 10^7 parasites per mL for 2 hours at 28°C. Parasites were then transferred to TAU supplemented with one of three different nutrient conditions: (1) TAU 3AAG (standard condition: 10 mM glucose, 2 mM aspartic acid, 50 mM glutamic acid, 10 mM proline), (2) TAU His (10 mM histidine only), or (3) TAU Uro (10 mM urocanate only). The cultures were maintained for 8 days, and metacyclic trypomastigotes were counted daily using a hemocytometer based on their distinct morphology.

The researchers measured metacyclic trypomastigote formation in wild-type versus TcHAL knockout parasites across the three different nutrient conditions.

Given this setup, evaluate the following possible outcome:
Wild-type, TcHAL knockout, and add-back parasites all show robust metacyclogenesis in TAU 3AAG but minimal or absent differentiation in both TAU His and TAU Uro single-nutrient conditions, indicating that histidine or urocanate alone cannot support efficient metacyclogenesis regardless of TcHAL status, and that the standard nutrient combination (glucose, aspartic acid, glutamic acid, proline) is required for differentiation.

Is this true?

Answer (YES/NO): NO